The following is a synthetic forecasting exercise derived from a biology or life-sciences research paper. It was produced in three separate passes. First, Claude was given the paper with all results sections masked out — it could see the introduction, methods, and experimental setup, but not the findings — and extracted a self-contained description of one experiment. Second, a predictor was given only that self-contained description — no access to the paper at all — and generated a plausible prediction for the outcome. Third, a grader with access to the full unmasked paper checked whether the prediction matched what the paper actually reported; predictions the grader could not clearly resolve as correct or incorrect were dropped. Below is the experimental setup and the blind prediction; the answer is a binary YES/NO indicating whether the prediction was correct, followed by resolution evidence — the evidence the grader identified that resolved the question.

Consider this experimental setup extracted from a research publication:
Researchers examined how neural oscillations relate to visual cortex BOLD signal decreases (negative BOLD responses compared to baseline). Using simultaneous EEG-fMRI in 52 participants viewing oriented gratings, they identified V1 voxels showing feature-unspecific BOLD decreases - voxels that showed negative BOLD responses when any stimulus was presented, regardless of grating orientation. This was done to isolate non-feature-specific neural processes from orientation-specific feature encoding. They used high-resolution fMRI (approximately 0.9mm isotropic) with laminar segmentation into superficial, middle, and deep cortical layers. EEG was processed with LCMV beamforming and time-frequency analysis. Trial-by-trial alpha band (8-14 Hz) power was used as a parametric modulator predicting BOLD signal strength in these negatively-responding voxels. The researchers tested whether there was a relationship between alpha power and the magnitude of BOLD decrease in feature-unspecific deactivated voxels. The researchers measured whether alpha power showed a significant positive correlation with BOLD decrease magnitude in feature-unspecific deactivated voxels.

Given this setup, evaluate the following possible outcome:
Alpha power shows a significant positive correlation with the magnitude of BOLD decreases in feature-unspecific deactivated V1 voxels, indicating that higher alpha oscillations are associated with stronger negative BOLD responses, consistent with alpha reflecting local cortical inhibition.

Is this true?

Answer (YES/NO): YES